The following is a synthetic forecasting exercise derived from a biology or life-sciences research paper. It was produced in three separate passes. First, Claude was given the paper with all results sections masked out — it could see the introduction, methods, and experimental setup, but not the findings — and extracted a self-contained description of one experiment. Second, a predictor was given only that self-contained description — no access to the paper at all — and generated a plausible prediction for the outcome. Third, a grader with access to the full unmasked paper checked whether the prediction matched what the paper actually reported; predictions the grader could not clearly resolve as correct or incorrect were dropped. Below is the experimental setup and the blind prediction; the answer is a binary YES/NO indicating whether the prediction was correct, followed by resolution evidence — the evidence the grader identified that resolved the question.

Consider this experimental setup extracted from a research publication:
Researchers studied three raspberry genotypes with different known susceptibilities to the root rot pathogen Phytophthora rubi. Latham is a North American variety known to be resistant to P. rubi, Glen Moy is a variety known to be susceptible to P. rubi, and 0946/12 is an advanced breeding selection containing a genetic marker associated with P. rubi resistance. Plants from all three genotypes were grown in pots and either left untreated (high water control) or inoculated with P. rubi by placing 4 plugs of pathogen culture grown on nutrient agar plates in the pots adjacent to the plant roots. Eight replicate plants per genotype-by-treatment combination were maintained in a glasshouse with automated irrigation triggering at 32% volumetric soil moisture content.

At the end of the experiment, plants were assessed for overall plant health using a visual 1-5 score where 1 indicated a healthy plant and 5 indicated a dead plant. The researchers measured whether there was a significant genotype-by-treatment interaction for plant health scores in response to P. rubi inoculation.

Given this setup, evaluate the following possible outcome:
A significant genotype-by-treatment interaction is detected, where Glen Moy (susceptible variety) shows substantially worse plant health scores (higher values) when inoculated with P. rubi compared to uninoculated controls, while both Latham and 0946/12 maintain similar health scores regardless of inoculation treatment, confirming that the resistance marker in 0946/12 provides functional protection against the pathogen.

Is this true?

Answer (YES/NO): NO